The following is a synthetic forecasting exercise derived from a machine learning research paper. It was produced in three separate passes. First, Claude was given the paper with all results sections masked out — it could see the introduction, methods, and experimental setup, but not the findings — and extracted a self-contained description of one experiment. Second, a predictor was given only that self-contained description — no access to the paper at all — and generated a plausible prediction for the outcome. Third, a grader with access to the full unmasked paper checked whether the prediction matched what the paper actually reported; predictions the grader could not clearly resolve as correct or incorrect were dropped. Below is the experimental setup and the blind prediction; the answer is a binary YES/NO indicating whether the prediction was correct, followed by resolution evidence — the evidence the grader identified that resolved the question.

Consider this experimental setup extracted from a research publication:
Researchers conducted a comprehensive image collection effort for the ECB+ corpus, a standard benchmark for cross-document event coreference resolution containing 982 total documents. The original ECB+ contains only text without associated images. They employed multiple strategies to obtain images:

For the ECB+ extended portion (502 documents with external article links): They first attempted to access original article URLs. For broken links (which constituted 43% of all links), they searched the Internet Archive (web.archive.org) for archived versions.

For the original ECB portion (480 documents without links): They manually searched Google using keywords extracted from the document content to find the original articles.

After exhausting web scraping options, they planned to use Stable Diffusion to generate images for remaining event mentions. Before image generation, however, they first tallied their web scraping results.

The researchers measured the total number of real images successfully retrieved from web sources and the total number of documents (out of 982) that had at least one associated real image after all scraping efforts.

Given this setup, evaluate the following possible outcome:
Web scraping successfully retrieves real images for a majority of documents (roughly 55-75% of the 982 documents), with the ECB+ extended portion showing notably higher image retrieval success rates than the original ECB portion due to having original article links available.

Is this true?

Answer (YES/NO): NO